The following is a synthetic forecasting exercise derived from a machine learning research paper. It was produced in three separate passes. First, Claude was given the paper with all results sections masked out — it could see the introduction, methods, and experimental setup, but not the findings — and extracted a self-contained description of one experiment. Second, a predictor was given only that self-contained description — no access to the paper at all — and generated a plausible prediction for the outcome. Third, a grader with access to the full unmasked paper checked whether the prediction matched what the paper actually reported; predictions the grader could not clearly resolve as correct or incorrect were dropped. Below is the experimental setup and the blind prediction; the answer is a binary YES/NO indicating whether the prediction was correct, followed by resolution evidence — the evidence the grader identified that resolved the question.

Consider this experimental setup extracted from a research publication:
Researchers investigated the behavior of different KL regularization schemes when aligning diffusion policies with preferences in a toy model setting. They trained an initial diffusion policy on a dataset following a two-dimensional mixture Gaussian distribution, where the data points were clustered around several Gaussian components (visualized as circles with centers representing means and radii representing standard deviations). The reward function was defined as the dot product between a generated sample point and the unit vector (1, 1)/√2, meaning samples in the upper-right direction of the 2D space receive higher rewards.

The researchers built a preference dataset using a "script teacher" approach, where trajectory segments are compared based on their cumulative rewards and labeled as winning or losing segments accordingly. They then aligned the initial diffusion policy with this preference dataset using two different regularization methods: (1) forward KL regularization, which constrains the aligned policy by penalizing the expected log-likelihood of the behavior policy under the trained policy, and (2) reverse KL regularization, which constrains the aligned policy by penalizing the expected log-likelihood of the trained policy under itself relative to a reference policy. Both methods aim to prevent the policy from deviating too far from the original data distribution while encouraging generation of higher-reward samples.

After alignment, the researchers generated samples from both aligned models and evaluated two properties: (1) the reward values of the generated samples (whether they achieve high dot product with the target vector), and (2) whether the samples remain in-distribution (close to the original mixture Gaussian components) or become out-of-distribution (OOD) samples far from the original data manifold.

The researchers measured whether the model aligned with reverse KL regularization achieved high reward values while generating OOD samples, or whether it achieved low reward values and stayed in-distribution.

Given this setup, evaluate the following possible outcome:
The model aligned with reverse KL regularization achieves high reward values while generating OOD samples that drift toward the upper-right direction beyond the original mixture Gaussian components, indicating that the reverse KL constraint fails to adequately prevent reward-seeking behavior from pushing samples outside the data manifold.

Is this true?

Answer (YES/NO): YES